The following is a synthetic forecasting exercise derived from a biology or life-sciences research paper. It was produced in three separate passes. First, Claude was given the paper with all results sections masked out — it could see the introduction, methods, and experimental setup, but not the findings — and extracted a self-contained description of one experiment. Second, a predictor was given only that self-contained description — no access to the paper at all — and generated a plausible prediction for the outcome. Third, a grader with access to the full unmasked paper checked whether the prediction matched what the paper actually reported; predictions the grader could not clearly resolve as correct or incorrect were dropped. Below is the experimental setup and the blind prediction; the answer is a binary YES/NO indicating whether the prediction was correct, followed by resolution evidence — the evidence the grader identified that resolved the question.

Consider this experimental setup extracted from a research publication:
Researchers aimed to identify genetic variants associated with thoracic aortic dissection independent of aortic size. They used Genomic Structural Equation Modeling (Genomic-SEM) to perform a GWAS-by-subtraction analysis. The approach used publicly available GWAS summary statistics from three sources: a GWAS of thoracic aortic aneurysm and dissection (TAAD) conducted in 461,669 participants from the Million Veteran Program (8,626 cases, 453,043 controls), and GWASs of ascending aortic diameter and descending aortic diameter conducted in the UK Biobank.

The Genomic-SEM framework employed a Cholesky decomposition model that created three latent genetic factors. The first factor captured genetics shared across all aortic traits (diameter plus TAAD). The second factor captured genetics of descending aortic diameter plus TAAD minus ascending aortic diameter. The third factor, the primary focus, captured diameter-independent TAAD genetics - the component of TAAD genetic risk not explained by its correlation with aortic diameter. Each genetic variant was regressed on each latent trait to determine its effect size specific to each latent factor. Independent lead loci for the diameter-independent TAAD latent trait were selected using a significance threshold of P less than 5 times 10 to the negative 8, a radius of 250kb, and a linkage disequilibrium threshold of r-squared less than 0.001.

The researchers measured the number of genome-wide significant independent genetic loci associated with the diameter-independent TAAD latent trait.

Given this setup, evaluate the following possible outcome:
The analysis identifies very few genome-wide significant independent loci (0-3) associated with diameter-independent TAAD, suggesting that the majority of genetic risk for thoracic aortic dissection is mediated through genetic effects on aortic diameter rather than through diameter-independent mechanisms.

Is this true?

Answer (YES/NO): NO